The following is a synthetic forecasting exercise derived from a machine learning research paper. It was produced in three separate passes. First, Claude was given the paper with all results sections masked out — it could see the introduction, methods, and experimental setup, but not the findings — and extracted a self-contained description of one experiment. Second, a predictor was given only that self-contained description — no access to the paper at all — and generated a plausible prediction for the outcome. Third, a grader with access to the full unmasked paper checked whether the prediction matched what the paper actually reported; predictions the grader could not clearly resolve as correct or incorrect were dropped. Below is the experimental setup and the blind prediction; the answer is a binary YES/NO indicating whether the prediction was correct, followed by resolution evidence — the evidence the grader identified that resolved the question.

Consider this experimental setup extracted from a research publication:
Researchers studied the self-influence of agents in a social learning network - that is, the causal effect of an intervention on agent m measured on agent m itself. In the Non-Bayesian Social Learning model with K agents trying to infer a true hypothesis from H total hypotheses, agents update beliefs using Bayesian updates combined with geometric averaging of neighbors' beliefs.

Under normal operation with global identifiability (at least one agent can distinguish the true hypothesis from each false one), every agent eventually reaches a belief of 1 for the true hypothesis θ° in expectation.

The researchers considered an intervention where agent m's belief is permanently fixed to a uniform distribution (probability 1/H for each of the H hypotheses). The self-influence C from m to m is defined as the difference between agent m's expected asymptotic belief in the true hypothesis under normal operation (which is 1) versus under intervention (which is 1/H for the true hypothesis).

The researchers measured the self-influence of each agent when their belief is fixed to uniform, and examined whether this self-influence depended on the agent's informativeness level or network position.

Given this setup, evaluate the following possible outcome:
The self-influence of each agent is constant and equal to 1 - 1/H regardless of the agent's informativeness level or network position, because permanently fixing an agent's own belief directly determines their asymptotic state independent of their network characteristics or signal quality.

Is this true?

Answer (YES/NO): YES